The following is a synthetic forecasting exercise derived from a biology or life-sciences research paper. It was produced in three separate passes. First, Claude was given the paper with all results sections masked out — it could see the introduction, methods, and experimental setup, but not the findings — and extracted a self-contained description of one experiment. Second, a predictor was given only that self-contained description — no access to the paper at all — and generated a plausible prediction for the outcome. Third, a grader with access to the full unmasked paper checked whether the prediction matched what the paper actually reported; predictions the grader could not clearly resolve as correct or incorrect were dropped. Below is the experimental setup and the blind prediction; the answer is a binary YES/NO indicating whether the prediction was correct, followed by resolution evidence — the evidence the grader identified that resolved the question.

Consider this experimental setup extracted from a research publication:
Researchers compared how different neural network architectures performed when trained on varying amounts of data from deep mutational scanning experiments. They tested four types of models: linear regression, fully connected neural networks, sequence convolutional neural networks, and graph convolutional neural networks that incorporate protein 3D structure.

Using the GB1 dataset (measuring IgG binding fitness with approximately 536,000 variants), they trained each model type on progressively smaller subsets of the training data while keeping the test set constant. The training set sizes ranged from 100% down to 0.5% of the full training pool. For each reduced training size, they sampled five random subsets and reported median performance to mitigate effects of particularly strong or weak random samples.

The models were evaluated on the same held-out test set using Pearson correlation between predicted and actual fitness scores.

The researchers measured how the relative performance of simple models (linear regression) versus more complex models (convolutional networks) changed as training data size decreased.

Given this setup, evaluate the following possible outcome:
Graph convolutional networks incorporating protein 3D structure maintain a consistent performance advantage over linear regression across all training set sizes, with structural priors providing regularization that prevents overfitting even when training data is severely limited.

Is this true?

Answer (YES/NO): NO